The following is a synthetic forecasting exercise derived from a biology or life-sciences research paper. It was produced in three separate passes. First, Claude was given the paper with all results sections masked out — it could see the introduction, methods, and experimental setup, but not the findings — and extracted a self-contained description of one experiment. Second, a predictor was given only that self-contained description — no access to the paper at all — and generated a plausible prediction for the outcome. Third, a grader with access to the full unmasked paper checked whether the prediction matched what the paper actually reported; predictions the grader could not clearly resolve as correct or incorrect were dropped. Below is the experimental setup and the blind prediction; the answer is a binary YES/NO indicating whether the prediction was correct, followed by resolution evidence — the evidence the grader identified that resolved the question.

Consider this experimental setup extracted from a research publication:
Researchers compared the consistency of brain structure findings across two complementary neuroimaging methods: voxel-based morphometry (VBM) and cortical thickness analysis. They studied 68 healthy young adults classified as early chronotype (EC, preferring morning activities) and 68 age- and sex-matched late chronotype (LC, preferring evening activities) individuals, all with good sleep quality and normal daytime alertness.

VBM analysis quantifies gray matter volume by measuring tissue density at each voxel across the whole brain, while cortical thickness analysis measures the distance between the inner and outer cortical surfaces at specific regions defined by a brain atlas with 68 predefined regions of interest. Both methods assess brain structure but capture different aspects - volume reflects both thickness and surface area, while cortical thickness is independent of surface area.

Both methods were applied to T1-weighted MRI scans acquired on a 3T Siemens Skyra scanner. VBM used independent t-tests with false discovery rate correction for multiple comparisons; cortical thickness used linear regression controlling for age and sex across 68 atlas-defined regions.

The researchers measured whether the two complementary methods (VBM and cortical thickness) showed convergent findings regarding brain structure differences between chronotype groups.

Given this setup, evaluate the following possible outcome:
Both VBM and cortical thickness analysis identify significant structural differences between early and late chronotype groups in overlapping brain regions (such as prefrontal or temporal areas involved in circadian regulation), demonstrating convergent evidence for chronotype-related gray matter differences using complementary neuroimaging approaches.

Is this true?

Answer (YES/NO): NO